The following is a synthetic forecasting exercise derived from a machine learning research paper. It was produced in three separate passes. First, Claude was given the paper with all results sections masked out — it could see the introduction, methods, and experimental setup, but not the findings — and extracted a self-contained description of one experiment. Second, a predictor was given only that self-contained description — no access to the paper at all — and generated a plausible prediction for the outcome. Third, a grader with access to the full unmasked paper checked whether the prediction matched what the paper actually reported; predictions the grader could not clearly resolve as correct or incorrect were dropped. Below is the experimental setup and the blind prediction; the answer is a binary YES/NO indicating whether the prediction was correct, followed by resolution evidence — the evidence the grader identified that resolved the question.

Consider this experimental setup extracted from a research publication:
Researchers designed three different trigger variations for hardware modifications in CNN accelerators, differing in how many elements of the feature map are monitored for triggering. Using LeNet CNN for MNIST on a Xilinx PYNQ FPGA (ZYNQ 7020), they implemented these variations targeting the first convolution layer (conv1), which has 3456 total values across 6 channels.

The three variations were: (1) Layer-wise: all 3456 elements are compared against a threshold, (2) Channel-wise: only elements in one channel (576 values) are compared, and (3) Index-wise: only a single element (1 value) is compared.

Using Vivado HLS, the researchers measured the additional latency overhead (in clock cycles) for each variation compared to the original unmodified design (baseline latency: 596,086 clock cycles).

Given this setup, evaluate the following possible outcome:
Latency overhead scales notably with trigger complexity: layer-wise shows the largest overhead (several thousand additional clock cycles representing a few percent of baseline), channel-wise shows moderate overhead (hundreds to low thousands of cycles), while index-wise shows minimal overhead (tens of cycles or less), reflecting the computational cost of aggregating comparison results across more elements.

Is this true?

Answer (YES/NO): NO